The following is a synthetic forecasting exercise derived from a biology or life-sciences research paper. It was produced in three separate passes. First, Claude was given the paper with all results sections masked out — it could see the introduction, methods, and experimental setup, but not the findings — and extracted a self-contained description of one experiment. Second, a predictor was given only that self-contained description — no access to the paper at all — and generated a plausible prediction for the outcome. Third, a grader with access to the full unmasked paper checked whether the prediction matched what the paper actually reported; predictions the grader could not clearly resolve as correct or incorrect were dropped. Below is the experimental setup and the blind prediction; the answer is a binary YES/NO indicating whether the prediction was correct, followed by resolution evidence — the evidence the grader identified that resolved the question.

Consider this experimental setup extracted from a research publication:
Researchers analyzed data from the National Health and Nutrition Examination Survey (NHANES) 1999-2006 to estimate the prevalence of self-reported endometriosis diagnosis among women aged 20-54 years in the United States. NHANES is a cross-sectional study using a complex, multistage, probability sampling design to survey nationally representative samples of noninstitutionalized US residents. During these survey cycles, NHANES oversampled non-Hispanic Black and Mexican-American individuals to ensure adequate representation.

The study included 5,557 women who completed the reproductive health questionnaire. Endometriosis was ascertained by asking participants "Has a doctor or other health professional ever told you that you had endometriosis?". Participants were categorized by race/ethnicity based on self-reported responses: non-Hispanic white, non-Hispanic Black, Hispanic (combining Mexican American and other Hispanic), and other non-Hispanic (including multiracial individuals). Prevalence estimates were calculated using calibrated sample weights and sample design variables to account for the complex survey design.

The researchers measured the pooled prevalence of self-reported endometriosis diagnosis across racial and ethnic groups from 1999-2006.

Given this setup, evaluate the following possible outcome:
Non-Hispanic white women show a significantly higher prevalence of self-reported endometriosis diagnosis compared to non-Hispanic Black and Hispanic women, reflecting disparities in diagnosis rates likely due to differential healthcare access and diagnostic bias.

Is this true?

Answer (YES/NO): YES